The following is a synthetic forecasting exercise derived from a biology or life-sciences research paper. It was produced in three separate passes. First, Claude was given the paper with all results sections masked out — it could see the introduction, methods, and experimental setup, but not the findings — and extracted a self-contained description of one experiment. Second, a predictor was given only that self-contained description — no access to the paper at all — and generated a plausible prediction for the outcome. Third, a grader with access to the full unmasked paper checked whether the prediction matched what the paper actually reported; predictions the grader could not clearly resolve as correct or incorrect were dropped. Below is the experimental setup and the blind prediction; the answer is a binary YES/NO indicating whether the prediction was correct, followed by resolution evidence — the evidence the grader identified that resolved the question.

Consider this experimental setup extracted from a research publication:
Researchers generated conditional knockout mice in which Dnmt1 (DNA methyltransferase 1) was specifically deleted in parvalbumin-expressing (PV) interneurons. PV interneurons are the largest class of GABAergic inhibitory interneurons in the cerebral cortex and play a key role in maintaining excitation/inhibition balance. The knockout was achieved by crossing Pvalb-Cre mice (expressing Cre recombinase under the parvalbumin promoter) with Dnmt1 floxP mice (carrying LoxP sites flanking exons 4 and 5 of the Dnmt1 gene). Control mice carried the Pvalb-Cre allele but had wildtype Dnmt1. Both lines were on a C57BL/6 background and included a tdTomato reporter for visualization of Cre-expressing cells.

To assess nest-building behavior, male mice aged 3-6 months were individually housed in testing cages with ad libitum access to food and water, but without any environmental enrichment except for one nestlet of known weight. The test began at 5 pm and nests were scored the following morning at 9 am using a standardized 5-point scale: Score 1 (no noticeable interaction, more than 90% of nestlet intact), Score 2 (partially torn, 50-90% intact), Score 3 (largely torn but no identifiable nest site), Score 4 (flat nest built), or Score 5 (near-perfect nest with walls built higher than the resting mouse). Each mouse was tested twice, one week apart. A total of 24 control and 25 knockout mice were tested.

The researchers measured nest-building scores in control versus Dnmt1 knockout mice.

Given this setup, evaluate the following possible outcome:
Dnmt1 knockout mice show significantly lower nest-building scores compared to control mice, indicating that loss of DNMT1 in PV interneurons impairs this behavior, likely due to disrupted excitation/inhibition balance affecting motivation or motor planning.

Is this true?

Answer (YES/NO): YES